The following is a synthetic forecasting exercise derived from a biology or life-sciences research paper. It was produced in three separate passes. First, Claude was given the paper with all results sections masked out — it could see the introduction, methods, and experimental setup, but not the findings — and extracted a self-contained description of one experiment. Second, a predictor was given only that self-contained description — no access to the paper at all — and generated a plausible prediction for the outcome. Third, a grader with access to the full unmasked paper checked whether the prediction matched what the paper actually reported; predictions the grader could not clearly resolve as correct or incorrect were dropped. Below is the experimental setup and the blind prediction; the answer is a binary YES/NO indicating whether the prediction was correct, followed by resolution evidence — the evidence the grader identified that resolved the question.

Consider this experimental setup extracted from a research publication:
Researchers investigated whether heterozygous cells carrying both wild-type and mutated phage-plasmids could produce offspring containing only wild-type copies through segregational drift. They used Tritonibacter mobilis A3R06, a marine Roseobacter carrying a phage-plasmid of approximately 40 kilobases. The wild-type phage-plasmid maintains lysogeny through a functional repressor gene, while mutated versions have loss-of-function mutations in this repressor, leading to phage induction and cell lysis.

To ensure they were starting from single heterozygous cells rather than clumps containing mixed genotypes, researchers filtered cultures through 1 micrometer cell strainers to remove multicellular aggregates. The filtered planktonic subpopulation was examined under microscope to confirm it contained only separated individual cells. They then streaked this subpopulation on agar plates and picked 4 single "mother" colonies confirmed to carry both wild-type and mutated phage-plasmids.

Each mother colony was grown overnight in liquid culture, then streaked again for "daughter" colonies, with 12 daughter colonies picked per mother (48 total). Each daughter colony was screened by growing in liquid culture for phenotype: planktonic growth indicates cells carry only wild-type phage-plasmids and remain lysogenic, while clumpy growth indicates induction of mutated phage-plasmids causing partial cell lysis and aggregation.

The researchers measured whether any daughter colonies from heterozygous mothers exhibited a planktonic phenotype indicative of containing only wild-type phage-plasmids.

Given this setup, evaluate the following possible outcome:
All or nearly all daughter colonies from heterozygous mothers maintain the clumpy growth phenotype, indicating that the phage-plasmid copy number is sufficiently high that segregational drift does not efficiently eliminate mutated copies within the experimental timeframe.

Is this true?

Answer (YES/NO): NO